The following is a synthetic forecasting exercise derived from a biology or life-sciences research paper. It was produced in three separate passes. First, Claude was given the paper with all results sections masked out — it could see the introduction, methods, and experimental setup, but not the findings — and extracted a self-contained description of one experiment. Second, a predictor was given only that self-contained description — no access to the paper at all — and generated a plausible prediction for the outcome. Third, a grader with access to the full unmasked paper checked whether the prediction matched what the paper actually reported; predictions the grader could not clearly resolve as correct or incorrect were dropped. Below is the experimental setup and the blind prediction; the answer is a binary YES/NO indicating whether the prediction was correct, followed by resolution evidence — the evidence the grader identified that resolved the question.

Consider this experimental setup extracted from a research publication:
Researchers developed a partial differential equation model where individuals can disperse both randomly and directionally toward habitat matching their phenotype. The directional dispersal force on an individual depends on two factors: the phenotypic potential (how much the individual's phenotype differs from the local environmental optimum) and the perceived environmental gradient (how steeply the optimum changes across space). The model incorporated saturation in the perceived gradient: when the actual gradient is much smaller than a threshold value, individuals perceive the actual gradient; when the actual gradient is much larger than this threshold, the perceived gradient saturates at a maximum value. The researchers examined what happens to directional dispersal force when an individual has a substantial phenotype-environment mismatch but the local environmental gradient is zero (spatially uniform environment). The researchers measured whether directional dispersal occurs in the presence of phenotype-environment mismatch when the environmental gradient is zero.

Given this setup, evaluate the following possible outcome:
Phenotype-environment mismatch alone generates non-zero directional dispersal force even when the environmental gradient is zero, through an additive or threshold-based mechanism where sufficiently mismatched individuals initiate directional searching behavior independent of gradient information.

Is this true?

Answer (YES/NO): NO